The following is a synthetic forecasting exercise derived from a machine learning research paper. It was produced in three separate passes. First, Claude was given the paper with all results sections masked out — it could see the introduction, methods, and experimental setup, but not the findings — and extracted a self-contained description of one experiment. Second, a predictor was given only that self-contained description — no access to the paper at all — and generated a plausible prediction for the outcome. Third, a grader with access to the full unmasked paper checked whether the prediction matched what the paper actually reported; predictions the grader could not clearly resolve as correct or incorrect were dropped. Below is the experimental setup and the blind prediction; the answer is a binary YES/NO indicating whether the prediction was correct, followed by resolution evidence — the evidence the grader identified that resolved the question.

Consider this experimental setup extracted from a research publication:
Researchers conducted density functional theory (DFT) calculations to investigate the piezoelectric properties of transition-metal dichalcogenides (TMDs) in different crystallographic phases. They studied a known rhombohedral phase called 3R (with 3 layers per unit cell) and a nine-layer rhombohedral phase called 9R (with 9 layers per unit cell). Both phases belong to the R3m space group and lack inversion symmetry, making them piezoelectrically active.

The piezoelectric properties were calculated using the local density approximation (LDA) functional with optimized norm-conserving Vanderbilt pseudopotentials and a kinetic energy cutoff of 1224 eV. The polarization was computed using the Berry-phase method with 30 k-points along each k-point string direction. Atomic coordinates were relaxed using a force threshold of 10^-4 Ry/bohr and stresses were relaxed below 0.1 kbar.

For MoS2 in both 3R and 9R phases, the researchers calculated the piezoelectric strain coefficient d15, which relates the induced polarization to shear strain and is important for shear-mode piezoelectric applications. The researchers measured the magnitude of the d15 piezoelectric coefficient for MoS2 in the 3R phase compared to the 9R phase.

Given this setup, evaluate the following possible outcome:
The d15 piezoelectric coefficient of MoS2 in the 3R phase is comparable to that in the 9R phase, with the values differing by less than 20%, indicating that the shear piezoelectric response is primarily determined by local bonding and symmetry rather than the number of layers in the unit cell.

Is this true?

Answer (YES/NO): NO